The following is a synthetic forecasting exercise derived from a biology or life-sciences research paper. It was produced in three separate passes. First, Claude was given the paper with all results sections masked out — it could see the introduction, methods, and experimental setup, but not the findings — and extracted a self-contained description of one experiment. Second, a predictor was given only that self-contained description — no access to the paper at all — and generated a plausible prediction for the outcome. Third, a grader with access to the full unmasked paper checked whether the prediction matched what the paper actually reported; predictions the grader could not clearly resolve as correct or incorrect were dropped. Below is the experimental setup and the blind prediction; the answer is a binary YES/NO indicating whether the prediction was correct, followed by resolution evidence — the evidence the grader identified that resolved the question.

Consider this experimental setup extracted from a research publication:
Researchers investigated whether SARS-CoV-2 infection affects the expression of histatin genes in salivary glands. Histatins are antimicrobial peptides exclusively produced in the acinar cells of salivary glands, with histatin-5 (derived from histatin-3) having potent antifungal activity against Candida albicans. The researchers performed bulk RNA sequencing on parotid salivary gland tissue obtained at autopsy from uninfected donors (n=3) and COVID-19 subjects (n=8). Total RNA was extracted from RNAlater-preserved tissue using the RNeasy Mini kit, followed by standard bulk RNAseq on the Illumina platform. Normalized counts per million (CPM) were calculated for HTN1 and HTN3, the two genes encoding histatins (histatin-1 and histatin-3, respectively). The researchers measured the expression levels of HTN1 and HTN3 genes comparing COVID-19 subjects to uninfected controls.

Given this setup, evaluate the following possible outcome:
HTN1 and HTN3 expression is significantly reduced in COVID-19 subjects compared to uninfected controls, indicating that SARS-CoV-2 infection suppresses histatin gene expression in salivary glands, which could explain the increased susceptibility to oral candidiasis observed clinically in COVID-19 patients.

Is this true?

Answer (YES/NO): YES